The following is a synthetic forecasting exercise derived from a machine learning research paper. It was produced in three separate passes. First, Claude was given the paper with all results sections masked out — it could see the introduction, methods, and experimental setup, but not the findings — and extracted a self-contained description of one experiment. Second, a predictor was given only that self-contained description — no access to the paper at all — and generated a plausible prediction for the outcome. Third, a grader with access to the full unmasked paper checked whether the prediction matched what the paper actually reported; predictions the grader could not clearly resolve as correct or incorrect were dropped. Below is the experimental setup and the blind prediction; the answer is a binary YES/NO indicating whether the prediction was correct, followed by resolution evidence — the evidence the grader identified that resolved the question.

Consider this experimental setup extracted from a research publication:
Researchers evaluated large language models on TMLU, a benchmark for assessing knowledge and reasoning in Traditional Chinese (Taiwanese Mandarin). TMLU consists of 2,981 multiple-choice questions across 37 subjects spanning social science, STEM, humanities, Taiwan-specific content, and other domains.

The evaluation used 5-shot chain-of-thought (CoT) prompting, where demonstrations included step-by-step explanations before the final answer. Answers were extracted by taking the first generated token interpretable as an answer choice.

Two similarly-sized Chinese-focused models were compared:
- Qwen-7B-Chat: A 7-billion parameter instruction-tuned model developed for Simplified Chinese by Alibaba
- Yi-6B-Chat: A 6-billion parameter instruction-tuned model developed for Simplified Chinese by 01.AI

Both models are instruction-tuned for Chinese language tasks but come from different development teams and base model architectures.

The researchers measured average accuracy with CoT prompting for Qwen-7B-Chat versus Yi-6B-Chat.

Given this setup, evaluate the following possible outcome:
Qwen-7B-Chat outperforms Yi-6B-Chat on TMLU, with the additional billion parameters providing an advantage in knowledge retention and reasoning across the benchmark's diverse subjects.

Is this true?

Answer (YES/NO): NO